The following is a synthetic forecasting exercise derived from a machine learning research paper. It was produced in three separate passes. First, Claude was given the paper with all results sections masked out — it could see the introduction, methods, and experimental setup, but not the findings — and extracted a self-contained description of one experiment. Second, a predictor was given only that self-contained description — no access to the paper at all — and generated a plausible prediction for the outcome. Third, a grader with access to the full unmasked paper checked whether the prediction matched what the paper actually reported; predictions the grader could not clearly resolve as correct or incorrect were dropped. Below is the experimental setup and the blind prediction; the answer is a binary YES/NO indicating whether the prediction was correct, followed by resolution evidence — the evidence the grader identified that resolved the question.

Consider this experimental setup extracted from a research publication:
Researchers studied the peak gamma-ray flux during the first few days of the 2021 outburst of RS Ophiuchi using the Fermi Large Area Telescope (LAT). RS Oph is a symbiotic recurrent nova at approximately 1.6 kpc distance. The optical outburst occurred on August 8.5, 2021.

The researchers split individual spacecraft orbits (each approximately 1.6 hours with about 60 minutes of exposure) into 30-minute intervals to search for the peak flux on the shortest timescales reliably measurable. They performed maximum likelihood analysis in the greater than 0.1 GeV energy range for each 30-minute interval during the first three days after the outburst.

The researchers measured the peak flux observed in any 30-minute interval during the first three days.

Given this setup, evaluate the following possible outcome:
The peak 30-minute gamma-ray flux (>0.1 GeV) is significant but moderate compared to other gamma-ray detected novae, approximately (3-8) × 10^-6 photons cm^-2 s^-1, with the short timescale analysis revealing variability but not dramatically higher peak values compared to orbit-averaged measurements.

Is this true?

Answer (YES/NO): YES